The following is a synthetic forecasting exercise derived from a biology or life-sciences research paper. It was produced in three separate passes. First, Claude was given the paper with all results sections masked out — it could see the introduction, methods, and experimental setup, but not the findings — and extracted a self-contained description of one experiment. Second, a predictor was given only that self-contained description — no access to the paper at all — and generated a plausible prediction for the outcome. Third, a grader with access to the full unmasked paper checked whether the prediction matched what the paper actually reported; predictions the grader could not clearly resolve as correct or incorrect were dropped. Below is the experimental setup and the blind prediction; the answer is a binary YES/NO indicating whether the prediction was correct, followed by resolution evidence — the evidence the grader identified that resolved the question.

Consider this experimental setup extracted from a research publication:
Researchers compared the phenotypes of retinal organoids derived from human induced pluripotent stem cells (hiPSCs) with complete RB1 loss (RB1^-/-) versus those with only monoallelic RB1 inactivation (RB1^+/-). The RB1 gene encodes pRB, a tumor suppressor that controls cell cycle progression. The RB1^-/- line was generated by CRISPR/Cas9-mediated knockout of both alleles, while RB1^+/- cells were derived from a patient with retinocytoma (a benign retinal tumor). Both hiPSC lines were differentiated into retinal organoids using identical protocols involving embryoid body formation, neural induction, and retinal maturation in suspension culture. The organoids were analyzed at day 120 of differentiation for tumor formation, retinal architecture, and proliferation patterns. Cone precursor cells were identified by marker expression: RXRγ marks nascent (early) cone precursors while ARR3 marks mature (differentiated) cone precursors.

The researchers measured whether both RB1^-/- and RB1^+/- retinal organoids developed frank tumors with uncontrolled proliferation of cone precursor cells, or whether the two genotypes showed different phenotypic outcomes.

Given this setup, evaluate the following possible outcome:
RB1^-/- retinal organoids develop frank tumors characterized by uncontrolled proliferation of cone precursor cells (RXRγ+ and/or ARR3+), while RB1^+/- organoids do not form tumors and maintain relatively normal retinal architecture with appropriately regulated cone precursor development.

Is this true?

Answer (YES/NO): NO